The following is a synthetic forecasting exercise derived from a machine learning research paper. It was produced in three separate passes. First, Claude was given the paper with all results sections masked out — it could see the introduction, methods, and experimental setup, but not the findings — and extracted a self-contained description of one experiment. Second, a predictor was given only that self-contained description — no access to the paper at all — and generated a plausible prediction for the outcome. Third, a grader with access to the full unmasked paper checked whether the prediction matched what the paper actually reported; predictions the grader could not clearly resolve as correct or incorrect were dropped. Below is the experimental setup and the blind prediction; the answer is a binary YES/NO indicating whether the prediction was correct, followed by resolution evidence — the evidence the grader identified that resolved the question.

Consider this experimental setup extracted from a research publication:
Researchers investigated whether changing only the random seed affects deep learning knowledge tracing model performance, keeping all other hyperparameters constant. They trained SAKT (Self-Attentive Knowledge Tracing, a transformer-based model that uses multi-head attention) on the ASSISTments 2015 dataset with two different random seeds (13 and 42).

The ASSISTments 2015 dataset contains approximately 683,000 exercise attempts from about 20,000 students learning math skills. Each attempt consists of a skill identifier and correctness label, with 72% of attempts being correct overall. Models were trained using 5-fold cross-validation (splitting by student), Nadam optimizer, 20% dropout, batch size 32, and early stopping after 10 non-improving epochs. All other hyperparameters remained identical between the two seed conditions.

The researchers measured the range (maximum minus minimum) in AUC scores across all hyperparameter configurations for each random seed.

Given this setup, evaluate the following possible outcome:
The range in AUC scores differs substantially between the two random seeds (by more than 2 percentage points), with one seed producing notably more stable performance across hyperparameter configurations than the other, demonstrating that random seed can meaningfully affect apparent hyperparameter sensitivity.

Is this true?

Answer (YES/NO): NO